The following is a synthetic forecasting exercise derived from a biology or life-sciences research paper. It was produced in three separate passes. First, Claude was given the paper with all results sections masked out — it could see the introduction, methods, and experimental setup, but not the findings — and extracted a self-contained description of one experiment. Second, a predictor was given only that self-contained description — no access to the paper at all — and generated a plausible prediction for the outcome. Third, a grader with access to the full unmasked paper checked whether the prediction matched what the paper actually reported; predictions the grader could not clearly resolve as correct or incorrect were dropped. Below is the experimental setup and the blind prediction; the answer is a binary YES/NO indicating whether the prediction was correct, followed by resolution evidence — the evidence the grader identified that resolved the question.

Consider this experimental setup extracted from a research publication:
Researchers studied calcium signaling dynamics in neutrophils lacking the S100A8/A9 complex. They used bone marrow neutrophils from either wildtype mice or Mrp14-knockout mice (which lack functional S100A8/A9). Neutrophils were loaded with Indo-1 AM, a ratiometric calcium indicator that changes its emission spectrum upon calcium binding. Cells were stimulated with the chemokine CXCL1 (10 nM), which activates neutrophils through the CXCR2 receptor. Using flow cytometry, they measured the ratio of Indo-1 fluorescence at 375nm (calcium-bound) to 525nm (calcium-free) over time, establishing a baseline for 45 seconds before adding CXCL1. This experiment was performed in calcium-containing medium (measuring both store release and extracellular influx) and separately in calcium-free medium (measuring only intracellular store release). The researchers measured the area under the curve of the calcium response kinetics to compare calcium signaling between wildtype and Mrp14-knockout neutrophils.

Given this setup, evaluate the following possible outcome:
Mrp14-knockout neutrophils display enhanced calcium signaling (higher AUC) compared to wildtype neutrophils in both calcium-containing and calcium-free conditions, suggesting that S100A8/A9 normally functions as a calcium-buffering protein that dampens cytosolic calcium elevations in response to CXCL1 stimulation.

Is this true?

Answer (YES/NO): NO